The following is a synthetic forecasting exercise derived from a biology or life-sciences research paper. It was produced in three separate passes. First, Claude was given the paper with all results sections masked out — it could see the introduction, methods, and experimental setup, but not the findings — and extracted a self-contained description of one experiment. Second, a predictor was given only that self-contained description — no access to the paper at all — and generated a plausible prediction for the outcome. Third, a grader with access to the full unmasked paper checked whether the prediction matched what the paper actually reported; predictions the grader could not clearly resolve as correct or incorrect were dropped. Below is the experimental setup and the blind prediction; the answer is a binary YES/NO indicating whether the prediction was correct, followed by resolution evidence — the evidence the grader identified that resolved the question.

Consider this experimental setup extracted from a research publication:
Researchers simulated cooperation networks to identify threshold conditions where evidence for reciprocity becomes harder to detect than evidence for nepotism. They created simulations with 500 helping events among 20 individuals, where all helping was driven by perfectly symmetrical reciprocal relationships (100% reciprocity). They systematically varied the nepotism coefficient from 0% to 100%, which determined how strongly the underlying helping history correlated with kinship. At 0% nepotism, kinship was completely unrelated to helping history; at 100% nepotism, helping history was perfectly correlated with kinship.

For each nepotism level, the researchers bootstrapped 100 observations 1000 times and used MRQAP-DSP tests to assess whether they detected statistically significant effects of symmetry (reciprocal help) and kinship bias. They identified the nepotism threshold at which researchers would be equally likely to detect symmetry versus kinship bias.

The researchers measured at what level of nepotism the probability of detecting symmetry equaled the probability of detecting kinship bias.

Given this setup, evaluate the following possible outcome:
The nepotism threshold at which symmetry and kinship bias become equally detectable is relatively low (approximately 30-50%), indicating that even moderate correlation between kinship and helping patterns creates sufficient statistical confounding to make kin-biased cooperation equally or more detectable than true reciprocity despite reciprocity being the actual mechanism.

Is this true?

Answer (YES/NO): NO